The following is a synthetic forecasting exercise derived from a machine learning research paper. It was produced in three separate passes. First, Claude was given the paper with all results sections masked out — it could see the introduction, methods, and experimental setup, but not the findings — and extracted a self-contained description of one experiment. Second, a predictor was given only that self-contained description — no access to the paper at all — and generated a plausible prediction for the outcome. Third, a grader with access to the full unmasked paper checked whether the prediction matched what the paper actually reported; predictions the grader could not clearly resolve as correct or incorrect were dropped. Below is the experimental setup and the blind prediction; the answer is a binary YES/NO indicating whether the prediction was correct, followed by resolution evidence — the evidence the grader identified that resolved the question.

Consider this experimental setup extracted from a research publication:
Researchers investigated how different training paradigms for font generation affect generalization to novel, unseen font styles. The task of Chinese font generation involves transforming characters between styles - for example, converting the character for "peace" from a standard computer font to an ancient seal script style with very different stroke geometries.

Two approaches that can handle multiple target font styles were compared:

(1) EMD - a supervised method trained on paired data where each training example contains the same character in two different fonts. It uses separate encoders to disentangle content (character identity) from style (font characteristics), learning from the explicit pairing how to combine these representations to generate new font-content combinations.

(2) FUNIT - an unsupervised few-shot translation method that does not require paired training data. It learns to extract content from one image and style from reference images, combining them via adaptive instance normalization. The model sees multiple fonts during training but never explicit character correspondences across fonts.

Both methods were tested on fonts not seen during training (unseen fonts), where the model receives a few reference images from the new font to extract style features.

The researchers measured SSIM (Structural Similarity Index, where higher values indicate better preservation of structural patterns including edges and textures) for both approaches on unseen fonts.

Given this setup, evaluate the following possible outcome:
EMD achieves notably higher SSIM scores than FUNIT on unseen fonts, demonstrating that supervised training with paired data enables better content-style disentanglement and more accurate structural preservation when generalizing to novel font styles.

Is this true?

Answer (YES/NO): YES